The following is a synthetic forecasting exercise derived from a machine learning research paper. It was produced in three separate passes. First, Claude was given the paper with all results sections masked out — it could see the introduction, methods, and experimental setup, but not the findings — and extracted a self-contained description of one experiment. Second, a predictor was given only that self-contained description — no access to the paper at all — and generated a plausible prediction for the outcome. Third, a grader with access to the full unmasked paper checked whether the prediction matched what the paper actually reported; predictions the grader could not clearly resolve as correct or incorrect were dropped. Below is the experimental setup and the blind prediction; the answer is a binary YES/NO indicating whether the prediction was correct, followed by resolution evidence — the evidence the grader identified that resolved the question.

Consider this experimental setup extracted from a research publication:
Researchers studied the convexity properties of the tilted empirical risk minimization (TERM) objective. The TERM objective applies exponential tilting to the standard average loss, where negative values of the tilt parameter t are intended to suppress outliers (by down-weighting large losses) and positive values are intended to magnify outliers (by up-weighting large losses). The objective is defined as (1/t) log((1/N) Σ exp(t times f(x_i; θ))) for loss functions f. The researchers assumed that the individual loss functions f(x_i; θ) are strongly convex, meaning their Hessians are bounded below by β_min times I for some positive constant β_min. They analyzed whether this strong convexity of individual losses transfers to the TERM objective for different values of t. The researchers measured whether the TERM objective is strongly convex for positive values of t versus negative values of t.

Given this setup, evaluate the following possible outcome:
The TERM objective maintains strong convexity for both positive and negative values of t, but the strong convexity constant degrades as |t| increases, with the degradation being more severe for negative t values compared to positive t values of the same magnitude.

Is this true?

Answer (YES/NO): NO